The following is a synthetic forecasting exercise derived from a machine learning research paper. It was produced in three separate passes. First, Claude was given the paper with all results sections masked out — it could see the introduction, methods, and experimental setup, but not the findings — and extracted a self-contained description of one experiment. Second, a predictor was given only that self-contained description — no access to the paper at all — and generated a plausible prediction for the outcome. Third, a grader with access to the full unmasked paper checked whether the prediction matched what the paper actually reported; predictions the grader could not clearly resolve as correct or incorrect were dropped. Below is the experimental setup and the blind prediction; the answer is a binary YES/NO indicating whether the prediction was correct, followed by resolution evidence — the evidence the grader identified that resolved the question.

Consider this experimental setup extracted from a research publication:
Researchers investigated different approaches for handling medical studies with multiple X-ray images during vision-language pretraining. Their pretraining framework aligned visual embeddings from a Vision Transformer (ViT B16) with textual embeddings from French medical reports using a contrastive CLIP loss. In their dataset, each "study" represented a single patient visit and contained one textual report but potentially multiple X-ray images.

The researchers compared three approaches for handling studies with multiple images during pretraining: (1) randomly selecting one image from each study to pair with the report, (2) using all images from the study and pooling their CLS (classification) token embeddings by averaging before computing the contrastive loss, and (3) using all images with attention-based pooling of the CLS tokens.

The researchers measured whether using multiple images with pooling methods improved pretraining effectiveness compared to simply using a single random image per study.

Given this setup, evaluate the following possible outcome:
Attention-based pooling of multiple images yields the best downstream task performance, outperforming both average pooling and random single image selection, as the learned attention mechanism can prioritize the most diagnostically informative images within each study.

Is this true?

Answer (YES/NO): NO